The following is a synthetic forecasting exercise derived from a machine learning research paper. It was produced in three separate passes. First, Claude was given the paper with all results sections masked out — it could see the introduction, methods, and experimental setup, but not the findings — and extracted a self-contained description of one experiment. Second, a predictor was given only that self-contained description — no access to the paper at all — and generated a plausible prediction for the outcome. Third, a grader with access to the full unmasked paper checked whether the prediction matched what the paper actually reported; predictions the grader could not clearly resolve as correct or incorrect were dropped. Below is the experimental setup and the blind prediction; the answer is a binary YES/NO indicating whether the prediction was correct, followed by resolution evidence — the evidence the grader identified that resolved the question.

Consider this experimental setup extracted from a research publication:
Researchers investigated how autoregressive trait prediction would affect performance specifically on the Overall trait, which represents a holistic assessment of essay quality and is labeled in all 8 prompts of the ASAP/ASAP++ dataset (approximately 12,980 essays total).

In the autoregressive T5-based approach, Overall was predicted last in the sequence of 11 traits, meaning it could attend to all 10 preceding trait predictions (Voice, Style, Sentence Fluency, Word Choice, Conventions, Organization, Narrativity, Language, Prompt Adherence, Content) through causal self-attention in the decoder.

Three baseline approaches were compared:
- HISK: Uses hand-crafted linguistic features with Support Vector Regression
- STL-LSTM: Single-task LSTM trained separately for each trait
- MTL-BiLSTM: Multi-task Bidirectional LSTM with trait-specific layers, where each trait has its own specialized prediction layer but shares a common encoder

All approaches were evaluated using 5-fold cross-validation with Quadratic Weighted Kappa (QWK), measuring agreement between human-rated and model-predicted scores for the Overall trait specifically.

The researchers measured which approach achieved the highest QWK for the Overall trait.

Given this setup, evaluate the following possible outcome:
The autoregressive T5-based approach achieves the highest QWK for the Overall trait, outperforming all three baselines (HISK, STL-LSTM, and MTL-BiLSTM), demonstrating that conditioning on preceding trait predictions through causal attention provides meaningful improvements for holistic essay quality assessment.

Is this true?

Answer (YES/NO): NO